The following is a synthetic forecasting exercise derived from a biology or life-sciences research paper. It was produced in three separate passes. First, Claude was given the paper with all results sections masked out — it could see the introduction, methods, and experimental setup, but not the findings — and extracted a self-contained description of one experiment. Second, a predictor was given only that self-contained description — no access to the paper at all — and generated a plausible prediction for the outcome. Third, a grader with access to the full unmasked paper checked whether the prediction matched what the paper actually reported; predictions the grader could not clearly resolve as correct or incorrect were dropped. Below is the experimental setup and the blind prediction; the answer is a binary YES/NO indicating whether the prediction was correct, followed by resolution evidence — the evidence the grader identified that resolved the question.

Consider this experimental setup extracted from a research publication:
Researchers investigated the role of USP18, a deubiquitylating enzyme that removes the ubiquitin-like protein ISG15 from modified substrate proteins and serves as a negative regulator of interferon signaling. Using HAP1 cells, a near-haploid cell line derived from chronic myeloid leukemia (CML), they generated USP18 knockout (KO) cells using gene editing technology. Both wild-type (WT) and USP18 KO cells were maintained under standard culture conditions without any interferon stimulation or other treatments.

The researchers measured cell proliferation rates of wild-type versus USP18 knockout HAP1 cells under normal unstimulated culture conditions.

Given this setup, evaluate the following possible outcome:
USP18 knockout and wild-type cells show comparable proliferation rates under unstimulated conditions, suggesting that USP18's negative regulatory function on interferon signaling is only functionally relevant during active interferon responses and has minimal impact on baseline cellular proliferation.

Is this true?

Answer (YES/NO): YES